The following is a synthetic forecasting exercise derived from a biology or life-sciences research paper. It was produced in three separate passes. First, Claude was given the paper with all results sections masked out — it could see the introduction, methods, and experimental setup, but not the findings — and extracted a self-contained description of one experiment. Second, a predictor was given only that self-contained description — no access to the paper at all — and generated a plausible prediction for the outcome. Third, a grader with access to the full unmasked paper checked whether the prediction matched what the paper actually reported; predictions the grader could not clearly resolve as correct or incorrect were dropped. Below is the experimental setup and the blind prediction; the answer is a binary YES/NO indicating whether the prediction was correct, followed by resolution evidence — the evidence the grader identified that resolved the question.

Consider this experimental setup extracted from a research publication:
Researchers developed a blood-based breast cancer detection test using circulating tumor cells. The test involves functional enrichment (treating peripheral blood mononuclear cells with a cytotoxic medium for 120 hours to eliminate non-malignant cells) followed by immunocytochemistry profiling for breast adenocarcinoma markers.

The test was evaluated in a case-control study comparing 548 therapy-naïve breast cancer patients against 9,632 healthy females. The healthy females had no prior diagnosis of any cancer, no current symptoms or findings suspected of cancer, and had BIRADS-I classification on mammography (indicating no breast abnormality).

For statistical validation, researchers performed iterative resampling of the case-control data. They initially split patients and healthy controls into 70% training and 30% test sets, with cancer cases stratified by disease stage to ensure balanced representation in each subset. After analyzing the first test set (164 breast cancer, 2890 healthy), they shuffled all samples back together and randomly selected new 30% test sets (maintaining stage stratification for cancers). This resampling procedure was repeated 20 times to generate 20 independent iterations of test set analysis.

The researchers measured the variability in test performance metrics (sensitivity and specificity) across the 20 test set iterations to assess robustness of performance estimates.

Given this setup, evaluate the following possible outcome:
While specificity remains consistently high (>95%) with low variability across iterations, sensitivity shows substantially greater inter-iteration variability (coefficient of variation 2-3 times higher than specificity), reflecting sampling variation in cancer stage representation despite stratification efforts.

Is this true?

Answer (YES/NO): NO